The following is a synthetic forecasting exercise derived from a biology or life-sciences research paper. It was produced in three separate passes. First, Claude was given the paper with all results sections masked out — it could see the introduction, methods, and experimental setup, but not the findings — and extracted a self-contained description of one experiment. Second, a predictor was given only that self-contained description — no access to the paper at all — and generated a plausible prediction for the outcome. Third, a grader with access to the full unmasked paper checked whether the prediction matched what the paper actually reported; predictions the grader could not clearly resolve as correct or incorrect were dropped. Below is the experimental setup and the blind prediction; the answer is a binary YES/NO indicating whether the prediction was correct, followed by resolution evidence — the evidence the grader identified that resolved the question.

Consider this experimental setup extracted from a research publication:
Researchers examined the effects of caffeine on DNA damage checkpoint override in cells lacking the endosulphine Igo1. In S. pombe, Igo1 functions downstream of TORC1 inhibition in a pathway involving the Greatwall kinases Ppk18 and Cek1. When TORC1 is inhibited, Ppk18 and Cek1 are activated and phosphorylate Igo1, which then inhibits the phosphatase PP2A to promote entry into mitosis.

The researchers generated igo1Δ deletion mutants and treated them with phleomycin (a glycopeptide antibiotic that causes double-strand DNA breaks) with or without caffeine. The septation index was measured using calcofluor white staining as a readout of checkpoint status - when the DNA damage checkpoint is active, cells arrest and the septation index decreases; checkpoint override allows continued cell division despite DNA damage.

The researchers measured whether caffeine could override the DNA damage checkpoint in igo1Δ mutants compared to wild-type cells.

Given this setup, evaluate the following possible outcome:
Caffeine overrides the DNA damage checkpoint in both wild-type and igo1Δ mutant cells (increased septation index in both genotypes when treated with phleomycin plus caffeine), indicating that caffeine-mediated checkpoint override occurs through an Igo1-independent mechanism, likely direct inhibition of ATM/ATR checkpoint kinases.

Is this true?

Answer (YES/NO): NO